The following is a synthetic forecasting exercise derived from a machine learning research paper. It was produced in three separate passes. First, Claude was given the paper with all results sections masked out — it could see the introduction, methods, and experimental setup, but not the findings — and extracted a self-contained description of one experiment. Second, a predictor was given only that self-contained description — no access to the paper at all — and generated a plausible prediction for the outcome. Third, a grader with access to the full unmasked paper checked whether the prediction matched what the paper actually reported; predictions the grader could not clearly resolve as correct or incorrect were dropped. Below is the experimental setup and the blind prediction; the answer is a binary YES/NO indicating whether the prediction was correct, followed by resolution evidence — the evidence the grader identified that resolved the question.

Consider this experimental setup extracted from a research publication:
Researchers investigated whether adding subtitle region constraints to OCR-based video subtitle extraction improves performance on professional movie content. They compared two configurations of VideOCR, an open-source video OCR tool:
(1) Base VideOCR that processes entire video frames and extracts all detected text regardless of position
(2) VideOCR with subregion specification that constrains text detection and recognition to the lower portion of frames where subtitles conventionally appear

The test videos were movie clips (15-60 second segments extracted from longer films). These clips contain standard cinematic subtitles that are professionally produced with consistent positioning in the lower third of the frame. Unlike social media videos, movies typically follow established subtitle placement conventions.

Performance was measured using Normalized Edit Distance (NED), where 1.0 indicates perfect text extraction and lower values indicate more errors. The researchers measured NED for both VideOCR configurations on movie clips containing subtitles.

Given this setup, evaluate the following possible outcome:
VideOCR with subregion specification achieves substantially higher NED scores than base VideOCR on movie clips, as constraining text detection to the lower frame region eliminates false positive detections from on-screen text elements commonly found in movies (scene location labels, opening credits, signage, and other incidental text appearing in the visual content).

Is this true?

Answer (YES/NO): NO